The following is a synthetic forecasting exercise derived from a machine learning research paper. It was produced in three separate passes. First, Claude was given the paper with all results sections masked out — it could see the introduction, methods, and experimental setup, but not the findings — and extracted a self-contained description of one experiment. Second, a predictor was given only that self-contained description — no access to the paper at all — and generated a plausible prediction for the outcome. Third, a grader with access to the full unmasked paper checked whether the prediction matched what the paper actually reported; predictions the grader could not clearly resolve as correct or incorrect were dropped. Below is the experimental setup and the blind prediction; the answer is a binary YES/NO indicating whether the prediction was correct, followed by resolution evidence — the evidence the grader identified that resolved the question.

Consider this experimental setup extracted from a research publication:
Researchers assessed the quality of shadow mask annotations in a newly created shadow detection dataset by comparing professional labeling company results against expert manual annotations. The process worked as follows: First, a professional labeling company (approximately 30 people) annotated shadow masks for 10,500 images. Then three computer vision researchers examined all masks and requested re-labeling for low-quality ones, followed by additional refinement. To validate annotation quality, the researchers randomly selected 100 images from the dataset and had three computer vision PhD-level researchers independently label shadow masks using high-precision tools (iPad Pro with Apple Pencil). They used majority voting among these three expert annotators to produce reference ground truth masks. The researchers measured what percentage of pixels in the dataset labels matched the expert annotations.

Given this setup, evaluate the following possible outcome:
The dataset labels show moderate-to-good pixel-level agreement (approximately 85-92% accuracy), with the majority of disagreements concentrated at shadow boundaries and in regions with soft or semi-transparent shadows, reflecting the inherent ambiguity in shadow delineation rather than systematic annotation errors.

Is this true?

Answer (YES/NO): NO